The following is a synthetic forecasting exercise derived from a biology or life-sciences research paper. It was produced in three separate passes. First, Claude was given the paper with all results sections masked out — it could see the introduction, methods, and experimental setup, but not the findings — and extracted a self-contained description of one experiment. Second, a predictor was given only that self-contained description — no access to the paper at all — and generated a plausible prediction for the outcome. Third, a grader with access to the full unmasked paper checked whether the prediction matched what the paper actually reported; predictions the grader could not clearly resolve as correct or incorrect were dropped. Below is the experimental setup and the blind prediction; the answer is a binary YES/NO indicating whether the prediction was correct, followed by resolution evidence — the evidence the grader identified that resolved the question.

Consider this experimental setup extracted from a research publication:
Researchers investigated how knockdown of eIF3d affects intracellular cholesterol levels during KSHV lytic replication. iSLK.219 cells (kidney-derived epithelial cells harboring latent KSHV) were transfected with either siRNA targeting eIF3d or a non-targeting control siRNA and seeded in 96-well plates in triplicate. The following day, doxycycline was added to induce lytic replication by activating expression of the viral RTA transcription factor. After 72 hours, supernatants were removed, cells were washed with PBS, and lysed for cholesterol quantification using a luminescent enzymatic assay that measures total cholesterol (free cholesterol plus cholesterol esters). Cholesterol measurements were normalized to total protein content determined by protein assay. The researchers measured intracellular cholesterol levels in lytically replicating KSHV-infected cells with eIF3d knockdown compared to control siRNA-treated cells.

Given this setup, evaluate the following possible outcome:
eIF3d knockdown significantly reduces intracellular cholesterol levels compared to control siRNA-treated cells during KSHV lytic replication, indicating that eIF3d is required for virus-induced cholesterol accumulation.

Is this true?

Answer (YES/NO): YES